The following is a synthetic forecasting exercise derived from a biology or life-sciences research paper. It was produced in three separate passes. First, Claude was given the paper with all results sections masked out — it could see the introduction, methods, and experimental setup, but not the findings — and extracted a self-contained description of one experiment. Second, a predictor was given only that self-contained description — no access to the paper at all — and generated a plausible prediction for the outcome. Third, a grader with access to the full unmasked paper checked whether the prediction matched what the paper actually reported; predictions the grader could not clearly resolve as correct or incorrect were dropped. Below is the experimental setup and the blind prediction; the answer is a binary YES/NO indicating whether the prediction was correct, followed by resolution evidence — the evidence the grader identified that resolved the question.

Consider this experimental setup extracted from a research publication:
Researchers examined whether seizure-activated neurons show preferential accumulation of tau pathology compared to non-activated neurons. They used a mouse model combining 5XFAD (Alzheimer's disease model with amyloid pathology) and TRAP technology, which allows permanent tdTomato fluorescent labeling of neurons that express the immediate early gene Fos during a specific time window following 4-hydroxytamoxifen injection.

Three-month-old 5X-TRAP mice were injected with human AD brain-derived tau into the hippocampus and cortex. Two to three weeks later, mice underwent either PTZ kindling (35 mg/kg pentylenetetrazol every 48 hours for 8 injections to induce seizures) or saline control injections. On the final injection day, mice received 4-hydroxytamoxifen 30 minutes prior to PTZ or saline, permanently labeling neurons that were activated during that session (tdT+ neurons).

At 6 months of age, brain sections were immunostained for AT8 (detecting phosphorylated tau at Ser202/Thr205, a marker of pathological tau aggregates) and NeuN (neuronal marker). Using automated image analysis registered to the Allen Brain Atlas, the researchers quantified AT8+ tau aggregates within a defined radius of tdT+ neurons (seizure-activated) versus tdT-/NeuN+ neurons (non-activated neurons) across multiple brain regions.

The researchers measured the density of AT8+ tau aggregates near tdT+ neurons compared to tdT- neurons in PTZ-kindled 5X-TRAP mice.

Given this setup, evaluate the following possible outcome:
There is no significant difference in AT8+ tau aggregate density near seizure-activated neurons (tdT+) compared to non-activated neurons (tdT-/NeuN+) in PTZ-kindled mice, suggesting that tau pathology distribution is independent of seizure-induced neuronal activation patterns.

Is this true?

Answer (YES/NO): NO